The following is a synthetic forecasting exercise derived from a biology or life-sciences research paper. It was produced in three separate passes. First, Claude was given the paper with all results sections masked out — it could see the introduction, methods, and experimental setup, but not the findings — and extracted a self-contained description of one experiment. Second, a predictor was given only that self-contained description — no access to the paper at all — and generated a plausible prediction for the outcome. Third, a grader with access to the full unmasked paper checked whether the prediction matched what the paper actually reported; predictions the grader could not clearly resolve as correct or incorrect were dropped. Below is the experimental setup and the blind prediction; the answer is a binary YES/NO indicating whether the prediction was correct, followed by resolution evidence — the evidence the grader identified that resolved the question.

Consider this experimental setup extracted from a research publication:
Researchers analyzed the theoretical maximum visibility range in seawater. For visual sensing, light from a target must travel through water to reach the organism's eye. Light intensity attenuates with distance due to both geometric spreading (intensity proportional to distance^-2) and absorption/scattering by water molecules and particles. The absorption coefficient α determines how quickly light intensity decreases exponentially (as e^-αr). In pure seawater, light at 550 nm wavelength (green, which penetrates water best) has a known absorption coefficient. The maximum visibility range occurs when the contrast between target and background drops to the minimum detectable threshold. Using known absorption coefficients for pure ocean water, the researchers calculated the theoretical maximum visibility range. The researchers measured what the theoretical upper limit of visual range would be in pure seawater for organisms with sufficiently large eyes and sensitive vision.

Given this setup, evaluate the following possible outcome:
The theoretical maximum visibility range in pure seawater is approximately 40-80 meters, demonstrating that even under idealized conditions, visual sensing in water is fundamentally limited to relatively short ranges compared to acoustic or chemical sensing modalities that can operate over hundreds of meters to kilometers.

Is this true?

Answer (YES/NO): YES